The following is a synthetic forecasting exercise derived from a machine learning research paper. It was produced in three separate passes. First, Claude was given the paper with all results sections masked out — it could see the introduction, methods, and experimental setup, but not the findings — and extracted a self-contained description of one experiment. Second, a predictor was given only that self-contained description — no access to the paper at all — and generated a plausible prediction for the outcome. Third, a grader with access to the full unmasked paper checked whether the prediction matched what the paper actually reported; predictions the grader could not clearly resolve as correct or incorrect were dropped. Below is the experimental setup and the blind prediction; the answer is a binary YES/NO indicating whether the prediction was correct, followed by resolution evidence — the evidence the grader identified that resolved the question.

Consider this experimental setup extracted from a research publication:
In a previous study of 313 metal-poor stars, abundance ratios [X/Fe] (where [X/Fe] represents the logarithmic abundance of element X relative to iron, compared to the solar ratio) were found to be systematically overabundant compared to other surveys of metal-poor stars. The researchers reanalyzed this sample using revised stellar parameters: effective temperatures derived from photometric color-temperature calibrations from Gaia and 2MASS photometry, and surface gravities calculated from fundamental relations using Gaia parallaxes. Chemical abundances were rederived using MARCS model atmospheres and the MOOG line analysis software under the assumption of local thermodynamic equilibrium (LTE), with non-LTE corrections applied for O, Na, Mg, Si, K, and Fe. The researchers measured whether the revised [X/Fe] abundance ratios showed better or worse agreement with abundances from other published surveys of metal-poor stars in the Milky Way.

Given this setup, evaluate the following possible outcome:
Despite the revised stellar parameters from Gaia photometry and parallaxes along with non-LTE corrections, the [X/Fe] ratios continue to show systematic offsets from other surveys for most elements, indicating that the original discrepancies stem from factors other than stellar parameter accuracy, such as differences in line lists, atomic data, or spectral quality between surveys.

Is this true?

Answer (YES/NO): NO